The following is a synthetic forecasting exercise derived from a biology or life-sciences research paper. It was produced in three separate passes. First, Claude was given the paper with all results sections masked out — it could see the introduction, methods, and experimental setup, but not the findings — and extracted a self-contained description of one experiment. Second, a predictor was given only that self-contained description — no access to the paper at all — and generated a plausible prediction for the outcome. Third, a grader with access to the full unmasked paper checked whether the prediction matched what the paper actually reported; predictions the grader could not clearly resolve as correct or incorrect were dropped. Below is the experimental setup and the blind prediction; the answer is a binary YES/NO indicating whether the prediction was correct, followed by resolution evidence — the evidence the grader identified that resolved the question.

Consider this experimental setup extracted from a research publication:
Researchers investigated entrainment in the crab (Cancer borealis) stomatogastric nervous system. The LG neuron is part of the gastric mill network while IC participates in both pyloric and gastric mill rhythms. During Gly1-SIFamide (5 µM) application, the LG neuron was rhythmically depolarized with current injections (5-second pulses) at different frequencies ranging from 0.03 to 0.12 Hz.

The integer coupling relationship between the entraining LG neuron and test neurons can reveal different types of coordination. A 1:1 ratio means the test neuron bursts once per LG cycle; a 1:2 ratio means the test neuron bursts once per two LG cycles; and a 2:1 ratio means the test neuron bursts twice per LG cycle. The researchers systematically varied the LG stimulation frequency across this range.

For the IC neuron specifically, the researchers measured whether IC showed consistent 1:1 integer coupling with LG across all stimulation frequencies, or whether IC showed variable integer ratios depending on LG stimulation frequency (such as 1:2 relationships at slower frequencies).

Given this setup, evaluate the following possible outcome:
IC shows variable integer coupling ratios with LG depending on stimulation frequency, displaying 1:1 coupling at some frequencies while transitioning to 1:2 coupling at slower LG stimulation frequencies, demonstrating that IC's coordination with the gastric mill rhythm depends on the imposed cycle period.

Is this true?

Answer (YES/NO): NO